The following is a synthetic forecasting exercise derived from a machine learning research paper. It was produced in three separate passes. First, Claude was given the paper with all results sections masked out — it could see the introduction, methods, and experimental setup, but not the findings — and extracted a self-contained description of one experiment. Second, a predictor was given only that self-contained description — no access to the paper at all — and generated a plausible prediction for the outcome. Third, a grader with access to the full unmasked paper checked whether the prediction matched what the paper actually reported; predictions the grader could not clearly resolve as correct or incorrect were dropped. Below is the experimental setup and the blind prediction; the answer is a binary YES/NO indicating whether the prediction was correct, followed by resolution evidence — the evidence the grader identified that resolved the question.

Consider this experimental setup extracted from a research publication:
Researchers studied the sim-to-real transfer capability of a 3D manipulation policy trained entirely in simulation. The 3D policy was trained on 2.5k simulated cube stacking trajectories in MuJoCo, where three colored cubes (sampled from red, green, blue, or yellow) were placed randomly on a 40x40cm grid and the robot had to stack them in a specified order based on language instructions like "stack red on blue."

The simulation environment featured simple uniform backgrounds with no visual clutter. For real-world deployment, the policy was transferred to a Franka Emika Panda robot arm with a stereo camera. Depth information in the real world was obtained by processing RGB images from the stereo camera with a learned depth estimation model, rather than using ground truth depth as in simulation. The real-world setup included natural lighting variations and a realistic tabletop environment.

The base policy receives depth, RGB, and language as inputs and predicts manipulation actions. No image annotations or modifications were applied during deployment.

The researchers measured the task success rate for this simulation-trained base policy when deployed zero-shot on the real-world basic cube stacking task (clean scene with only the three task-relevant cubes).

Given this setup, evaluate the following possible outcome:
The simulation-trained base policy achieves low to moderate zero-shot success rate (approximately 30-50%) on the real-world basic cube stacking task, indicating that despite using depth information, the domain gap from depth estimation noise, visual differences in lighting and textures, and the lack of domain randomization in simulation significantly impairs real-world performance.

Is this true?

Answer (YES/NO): NO